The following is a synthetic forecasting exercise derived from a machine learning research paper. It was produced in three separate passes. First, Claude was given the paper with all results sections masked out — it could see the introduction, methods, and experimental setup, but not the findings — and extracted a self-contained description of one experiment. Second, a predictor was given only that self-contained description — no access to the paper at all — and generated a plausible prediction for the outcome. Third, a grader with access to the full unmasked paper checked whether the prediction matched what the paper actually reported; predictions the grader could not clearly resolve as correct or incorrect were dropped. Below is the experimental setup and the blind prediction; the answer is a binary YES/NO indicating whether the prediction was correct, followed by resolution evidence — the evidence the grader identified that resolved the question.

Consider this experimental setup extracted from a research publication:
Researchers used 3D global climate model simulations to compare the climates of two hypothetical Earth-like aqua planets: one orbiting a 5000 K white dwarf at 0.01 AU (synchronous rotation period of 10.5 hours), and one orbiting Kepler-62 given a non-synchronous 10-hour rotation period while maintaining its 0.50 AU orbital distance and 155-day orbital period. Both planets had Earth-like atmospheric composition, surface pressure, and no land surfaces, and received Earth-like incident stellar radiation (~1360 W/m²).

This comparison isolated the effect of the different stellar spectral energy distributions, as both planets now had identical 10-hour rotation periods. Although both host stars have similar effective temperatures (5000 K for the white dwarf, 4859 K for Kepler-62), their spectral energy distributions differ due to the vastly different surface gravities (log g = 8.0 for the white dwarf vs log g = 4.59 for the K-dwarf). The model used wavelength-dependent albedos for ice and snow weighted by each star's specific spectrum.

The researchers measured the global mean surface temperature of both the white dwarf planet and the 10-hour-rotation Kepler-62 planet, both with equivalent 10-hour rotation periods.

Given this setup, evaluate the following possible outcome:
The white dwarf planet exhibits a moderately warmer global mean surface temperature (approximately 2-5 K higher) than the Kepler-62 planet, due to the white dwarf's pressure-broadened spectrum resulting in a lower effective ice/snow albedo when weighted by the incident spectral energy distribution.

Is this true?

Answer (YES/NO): NO